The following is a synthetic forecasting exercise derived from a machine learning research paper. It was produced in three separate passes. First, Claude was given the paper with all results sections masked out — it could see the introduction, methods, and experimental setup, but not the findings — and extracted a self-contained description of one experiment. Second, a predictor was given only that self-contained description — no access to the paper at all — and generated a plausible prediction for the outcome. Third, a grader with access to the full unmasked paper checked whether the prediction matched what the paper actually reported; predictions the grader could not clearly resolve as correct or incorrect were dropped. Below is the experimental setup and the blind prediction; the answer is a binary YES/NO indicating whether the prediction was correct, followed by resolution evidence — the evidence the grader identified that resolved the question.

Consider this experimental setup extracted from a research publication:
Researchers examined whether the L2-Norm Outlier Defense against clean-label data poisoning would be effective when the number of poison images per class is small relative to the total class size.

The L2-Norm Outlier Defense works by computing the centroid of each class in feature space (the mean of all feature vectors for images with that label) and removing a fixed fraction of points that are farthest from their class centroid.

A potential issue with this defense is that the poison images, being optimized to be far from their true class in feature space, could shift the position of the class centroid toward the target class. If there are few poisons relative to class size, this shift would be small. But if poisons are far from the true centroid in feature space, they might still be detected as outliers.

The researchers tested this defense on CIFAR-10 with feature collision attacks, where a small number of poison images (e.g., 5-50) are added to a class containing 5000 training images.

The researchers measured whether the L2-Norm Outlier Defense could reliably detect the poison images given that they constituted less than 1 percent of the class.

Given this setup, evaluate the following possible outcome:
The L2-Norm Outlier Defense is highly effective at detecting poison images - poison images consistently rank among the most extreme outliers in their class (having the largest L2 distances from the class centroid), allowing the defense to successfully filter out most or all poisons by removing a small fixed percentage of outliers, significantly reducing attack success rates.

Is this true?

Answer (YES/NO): NO